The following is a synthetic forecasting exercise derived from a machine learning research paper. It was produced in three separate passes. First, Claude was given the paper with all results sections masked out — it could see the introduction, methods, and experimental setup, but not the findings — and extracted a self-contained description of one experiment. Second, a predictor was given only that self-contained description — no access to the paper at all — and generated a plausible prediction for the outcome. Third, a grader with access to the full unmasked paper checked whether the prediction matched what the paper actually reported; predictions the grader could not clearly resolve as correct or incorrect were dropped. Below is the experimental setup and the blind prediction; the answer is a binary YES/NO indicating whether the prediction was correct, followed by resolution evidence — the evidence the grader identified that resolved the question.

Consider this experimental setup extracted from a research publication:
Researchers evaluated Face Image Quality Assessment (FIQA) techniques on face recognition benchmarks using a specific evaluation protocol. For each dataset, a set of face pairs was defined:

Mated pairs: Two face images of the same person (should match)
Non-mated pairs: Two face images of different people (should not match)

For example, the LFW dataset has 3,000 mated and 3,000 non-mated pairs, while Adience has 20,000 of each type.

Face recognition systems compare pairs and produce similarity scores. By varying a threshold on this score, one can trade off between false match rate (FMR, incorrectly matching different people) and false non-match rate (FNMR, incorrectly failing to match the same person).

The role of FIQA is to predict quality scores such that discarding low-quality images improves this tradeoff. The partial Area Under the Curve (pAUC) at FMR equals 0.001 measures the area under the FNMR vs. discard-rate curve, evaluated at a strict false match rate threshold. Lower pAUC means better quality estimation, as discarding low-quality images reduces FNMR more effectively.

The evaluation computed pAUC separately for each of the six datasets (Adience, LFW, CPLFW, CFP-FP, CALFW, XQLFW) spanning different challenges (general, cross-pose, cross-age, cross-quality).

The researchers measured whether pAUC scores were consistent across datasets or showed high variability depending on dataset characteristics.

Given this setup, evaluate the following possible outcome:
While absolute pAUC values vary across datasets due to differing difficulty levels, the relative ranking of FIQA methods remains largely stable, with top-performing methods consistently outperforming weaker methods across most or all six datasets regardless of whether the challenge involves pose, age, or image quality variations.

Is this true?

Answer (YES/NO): NO